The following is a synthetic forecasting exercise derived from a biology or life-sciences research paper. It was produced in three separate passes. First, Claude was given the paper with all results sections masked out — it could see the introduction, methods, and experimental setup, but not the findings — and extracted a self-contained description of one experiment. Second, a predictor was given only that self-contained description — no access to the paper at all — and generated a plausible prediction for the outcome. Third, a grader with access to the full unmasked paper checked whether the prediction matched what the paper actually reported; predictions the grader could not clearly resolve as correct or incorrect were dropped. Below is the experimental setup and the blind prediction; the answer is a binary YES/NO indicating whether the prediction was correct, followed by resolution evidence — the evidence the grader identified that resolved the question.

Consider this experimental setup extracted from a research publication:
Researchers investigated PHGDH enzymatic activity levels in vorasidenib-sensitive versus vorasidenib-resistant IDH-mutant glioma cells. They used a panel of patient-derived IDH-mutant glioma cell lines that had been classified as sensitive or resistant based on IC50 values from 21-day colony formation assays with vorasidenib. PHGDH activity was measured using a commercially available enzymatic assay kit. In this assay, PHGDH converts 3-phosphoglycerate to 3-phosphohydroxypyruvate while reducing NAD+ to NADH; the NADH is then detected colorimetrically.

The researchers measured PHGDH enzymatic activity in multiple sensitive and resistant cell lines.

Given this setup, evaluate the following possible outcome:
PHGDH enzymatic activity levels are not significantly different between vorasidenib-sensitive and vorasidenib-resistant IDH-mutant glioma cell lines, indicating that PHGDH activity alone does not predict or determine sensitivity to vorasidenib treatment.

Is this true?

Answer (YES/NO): NO